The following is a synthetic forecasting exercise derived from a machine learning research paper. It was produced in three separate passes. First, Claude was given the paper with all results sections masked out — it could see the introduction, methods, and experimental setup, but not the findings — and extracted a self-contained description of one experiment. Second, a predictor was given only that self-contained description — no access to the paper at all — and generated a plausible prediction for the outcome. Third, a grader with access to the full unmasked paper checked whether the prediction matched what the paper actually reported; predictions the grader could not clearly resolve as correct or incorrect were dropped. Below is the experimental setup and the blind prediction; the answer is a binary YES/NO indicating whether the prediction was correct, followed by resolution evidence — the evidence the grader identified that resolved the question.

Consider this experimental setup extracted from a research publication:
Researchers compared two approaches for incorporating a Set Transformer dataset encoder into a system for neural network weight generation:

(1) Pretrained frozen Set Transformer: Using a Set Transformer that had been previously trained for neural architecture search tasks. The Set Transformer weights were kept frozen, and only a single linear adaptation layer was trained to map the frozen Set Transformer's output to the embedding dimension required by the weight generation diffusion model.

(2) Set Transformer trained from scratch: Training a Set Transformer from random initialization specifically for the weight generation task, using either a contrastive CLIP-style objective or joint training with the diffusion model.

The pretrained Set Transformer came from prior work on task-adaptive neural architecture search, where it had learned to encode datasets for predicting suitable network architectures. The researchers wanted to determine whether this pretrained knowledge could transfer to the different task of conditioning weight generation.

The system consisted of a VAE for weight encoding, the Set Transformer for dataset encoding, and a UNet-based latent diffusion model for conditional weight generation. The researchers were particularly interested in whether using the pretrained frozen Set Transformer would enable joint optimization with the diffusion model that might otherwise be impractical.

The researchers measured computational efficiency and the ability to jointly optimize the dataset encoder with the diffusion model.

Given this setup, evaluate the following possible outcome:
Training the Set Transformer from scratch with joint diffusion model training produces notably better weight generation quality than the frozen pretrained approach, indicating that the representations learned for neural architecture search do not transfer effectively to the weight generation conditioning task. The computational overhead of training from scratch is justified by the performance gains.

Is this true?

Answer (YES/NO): NO